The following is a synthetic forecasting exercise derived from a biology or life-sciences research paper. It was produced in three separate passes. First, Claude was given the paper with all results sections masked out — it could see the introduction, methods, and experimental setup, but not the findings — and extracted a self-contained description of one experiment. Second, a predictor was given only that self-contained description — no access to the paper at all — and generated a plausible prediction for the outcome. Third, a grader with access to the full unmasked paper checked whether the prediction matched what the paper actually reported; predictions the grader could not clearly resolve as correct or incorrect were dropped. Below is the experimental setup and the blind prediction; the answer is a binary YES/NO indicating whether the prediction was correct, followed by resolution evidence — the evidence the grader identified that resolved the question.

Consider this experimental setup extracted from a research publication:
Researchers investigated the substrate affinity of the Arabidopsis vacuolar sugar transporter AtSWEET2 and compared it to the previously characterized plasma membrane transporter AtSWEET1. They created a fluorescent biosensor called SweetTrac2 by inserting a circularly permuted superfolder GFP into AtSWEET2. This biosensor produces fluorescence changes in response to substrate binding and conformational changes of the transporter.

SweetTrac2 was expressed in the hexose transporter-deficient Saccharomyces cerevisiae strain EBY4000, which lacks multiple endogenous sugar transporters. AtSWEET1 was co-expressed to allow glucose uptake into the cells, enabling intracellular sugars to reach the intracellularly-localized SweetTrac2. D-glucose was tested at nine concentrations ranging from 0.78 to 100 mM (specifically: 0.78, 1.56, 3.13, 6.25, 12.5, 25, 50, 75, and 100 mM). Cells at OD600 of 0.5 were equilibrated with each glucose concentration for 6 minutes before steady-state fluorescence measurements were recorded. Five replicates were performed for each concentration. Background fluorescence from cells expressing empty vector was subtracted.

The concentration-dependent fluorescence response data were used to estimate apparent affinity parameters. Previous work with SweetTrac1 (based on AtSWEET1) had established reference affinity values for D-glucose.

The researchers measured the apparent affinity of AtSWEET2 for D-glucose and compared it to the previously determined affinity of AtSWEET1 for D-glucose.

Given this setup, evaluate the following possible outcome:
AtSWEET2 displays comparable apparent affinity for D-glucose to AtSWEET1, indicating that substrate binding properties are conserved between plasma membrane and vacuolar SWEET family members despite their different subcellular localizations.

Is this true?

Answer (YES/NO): YES